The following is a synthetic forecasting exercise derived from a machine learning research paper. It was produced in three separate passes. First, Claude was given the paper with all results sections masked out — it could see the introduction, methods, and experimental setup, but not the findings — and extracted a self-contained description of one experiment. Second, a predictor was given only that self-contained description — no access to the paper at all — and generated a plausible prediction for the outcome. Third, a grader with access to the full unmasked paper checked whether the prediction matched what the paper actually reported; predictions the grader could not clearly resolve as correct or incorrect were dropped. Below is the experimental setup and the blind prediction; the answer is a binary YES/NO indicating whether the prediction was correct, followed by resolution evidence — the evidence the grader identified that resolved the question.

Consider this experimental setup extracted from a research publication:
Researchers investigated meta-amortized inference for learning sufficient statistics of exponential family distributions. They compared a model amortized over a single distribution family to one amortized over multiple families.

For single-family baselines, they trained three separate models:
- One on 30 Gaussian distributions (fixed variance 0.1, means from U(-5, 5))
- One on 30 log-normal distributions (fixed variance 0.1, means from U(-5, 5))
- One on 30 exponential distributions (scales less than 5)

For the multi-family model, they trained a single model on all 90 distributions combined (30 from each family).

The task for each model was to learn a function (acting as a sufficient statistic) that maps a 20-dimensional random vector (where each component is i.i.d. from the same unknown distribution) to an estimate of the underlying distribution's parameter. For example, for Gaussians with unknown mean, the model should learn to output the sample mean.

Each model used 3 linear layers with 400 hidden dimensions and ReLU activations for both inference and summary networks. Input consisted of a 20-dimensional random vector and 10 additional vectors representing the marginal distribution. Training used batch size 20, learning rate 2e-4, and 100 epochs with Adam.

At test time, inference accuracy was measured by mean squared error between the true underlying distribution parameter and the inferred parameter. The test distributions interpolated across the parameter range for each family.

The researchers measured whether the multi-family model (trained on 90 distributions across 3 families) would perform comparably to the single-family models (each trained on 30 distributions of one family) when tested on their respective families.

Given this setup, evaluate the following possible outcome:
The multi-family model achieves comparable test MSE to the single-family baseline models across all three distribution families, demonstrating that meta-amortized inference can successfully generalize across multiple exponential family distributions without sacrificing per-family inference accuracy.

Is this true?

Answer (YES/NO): NO